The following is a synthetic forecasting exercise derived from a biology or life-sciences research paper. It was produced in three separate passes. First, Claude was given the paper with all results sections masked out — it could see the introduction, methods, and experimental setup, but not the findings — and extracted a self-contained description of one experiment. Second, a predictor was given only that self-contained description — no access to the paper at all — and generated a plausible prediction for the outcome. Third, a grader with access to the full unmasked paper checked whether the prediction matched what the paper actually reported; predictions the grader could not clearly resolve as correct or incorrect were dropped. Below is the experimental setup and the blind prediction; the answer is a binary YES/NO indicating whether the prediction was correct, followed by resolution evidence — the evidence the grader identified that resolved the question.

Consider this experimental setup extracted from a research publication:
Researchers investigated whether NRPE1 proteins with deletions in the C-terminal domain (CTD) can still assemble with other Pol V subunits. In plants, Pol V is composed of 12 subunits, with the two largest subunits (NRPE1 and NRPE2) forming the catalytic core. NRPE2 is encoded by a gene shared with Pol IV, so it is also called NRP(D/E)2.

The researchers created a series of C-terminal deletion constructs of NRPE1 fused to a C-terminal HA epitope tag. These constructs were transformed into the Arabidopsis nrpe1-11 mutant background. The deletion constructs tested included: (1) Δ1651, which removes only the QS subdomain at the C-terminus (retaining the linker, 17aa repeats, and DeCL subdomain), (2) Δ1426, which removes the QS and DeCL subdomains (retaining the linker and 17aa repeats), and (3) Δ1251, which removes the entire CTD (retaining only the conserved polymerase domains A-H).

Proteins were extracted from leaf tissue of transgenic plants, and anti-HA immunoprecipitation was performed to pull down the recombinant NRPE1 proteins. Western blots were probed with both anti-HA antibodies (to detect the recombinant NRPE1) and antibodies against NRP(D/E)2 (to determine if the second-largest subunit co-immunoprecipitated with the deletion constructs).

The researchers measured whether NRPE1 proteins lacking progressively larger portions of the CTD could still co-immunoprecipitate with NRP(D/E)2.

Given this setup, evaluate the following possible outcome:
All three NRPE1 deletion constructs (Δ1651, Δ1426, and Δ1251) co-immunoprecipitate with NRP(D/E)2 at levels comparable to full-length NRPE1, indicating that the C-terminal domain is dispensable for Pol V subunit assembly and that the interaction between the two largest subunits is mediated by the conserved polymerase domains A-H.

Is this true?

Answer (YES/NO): YES